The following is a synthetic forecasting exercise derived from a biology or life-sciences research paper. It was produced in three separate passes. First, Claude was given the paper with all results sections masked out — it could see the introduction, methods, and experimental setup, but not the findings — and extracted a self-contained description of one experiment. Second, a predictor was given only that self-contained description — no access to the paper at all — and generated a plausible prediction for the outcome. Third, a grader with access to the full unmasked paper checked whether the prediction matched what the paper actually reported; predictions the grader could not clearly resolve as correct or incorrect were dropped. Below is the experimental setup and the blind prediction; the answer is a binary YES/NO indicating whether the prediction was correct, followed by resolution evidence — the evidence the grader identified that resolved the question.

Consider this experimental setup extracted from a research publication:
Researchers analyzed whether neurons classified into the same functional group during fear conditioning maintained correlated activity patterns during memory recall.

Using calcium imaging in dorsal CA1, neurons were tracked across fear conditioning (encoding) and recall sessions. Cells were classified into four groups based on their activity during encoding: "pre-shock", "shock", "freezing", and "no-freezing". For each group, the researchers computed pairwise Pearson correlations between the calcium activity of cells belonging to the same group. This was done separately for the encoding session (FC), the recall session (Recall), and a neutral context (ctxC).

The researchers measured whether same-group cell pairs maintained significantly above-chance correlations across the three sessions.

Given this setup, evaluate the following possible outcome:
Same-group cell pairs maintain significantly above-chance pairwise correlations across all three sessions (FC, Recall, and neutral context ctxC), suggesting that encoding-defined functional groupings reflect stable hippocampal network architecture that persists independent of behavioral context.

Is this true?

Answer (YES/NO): NO